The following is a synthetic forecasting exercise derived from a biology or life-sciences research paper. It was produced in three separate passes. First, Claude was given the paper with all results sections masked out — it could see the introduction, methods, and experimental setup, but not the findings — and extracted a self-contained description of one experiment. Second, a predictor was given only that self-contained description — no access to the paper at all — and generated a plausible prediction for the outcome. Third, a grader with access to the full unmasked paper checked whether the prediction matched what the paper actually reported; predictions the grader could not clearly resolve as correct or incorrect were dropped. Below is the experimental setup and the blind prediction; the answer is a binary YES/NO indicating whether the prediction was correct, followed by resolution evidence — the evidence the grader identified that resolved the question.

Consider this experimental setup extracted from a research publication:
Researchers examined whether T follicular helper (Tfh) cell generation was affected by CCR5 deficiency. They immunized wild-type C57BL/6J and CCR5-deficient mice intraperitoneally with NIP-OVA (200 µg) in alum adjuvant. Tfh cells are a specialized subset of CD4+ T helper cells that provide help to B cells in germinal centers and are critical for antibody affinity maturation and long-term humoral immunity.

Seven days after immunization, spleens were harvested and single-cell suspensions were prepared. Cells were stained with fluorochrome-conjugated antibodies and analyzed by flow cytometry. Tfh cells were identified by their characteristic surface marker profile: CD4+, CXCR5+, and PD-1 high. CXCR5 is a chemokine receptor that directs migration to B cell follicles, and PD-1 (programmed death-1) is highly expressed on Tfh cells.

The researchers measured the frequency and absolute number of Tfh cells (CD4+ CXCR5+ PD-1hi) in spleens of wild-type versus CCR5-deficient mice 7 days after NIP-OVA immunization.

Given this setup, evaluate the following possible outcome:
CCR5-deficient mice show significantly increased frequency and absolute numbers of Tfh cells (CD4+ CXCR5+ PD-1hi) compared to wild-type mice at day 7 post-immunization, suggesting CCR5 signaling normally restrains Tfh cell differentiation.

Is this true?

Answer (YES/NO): NO